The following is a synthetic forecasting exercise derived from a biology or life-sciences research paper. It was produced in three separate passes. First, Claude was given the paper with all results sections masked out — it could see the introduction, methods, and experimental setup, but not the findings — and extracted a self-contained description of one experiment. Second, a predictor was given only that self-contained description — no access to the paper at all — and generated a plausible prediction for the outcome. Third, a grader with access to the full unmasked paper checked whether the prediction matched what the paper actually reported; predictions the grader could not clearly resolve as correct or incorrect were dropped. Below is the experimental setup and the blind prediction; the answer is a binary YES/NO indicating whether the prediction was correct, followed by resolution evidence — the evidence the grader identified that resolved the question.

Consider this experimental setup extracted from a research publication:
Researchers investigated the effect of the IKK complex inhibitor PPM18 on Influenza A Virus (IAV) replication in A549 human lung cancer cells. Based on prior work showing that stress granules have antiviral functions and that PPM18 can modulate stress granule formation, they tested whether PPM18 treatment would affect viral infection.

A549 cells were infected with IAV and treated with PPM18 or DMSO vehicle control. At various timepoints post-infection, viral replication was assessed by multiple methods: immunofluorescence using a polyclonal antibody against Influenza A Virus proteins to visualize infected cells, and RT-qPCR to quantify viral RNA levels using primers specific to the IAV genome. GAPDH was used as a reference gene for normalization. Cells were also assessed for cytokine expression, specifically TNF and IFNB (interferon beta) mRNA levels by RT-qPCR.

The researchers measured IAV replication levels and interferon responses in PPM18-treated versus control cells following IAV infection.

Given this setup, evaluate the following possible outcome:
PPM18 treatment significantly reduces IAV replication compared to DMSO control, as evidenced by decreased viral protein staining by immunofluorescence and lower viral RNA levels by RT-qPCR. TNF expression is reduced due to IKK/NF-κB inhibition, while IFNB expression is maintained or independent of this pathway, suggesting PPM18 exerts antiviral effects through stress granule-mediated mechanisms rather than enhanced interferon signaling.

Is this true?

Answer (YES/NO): NO